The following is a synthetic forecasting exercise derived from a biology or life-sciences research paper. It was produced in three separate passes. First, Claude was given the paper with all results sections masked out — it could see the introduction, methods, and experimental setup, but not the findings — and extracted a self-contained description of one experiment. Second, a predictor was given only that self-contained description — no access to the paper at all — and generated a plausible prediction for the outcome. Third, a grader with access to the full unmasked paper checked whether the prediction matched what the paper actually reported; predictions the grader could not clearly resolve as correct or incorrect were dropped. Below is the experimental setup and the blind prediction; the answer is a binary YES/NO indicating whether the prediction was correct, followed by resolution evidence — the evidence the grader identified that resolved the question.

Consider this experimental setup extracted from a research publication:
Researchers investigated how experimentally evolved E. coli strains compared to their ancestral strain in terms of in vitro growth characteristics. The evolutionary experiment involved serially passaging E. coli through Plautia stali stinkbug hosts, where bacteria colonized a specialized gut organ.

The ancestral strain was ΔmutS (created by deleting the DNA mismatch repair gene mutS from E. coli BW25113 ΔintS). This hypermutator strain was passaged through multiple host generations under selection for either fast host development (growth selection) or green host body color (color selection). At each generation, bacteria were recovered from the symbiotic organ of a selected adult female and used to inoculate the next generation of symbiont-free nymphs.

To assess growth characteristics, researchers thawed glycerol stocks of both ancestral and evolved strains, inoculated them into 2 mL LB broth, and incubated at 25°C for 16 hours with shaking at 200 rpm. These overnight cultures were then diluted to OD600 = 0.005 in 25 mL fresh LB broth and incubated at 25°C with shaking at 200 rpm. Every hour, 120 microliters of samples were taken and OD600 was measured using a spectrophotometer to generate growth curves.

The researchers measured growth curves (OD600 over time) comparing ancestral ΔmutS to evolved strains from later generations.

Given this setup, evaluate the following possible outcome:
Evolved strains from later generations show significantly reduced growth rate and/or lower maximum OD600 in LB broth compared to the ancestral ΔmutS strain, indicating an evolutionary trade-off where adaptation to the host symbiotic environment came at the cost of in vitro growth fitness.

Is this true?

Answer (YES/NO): YES